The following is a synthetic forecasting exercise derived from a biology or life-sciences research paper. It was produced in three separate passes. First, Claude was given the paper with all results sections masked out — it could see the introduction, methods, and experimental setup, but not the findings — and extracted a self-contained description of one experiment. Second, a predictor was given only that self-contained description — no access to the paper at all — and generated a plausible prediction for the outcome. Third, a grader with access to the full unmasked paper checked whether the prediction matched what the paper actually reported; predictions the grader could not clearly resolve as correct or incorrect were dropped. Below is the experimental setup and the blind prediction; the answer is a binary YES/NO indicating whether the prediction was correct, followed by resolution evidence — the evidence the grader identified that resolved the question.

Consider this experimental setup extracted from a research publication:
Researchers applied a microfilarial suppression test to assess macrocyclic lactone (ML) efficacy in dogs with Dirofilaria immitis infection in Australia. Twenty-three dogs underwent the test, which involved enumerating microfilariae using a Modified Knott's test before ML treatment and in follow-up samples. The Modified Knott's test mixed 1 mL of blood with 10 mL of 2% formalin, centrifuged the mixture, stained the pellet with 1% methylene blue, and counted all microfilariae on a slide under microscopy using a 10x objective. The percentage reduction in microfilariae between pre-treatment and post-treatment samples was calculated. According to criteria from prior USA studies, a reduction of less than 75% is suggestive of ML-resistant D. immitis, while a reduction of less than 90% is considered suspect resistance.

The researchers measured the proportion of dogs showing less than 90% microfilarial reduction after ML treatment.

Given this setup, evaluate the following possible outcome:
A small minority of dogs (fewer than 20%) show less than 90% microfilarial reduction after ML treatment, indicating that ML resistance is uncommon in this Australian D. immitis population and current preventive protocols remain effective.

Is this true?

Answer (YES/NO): NO